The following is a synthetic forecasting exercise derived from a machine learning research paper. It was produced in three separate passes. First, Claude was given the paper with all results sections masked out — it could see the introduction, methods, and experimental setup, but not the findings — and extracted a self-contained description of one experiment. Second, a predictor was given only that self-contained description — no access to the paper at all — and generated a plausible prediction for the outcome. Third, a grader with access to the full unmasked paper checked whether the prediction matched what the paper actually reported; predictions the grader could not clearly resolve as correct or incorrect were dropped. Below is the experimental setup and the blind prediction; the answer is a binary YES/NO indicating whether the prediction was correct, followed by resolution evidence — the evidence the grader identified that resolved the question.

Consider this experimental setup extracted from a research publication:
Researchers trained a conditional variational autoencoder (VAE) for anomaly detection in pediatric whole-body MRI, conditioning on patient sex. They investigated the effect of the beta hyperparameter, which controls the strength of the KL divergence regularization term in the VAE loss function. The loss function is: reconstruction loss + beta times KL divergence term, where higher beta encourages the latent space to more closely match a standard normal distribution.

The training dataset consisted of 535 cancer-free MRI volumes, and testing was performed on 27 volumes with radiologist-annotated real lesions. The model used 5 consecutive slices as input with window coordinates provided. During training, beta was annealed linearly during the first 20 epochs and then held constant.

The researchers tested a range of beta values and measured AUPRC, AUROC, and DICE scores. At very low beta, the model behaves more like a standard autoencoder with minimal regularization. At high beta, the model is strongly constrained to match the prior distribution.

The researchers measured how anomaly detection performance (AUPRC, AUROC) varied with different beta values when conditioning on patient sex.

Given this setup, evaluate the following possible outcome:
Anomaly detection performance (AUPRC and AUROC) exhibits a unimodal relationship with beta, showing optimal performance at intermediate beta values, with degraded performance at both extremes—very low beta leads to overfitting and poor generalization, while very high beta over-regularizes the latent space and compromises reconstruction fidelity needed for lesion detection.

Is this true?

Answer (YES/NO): YES